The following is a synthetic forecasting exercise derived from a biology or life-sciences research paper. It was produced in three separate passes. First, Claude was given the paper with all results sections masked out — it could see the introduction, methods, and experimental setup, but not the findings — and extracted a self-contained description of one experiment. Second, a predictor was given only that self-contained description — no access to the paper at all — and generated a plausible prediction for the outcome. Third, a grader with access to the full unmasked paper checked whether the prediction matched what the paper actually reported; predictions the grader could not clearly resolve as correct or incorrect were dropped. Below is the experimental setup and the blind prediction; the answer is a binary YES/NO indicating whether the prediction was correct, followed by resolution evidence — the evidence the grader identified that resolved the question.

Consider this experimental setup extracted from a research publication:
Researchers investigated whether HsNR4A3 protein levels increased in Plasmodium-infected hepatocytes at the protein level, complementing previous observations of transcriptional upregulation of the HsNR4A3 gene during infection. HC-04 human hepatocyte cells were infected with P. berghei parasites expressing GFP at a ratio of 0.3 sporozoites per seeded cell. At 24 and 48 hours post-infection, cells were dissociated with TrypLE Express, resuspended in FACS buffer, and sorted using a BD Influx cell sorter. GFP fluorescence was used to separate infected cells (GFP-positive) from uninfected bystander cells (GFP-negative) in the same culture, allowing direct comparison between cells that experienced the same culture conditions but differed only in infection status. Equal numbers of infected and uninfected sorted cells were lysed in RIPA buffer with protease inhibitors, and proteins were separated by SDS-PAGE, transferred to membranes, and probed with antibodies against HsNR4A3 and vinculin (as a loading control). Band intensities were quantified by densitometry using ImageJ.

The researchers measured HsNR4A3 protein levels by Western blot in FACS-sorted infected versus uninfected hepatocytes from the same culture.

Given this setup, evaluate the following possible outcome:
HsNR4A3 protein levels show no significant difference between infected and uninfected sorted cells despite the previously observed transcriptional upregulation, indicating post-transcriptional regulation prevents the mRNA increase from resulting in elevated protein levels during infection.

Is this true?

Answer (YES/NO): NO